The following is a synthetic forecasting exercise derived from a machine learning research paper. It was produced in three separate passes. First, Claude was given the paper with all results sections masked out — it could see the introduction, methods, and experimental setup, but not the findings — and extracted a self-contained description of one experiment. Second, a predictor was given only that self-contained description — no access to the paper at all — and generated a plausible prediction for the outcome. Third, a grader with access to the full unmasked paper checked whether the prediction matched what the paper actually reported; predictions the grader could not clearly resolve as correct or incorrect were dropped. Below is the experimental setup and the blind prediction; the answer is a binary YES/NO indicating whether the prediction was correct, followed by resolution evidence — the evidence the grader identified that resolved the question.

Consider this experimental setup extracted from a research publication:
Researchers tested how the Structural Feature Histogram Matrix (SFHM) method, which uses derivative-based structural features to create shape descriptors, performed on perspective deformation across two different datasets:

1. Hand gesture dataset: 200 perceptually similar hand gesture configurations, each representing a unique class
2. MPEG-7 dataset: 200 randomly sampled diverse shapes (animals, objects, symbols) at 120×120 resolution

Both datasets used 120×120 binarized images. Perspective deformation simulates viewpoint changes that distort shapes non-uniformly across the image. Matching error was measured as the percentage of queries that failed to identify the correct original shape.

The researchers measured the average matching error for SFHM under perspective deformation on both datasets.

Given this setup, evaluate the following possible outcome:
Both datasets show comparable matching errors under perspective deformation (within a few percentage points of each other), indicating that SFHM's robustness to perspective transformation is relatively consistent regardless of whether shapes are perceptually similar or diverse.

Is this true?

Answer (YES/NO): NO